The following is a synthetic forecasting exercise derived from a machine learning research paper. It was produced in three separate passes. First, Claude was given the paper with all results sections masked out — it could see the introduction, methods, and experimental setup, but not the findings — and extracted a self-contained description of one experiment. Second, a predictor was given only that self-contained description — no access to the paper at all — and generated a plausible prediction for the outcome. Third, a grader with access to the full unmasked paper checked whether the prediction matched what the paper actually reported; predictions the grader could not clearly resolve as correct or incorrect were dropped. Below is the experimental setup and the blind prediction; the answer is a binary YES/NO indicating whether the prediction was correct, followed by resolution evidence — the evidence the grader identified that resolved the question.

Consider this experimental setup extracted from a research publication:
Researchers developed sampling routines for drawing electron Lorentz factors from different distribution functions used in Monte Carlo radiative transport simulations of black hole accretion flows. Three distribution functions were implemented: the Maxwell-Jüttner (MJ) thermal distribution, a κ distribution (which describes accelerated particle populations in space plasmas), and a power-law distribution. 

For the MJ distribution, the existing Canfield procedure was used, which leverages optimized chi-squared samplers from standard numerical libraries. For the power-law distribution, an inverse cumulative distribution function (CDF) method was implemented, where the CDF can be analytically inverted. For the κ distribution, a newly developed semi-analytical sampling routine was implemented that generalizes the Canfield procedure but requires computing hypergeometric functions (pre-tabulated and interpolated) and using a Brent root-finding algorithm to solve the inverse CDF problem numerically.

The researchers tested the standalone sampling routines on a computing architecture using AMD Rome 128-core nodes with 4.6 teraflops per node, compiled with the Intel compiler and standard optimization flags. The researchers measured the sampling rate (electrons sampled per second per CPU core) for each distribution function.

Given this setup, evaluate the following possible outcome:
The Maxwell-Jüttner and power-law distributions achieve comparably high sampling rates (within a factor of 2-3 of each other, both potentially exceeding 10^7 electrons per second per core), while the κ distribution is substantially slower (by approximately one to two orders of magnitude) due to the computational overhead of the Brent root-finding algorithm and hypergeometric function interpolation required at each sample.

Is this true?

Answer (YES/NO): YES